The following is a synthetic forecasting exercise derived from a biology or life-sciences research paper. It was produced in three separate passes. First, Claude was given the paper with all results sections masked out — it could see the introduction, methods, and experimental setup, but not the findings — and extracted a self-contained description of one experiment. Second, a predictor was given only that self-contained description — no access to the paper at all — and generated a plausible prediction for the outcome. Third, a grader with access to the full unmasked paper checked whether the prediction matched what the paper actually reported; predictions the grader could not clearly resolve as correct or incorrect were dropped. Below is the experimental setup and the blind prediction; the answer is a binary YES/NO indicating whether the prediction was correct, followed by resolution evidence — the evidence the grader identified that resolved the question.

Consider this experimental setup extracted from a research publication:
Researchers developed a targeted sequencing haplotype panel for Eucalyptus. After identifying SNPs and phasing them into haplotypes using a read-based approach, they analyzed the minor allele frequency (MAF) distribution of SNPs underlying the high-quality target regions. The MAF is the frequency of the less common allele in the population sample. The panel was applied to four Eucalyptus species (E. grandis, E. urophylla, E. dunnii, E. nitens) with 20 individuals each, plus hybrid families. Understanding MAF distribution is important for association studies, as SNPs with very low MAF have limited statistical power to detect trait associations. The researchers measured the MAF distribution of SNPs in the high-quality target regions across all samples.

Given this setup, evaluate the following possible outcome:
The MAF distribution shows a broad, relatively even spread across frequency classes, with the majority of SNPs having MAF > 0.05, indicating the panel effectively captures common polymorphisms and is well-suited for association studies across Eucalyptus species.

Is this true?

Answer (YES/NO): NO